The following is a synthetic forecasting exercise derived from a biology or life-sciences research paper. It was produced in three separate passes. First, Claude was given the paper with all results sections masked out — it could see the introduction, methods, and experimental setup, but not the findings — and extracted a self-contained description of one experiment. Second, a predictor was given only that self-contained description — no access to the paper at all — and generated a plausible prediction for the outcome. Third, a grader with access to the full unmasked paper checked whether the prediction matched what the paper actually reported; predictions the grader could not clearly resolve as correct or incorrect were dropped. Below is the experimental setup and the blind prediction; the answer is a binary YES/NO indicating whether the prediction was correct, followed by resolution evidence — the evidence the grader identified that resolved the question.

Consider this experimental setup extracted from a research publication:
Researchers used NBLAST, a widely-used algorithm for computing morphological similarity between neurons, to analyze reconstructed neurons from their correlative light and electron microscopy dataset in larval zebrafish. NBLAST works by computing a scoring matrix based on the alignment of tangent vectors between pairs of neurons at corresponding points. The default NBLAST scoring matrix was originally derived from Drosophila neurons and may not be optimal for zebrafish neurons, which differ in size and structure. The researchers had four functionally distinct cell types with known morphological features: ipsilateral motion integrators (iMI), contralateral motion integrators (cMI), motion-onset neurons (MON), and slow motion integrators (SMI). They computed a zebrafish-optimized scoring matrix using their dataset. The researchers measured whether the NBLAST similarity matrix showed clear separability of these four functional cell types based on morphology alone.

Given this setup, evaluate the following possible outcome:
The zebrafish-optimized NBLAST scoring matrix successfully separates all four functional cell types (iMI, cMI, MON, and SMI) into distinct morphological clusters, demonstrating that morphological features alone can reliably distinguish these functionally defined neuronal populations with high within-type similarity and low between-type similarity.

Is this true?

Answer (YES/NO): NO